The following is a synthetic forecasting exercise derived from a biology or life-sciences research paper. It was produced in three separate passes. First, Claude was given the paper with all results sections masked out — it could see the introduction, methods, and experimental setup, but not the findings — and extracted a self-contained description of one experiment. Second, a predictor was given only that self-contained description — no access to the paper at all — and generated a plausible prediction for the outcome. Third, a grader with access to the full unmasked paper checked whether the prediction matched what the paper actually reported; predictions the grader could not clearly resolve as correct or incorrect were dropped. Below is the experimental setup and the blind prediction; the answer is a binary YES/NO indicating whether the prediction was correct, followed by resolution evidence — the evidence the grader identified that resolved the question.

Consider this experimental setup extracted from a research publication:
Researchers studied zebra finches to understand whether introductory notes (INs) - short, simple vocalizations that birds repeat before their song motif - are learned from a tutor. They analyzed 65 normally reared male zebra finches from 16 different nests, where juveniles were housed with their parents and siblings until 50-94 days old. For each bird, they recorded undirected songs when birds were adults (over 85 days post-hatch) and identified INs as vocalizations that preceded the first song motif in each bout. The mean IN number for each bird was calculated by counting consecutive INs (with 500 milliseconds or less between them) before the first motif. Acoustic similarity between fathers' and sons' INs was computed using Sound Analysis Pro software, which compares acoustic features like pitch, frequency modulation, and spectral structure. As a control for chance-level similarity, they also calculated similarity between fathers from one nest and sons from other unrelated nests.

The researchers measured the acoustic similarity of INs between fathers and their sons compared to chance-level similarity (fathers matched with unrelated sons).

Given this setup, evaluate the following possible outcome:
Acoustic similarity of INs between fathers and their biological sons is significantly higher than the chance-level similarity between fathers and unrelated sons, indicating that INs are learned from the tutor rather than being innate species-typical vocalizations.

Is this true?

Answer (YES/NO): YES